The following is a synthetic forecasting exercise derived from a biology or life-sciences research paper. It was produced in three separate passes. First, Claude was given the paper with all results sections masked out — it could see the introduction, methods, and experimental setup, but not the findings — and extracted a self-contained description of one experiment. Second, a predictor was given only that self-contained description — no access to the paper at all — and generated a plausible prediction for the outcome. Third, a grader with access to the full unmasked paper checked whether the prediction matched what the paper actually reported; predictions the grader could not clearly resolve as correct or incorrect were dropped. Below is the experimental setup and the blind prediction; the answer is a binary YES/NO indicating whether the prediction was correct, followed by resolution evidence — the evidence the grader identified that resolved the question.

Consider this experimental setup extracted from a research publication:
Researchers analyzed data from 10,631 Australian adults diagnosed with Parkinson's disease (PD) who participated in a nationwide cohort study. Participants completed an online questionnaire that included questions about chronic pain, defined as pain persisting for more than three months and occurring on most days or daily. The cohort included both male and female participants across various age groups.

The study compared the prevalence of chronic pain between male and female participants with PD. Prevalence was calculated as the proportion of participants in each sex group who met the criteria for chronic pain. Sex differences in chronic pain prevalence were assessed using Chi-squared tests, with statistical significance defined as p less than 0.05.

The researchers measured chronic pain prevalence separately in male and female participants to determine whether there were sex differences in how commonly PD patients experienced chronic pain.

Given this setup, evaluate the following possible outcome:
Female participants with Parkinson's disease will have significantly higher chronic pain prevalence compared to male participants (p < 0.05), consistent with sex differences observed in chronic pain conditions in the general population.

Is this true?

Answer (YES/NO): YES